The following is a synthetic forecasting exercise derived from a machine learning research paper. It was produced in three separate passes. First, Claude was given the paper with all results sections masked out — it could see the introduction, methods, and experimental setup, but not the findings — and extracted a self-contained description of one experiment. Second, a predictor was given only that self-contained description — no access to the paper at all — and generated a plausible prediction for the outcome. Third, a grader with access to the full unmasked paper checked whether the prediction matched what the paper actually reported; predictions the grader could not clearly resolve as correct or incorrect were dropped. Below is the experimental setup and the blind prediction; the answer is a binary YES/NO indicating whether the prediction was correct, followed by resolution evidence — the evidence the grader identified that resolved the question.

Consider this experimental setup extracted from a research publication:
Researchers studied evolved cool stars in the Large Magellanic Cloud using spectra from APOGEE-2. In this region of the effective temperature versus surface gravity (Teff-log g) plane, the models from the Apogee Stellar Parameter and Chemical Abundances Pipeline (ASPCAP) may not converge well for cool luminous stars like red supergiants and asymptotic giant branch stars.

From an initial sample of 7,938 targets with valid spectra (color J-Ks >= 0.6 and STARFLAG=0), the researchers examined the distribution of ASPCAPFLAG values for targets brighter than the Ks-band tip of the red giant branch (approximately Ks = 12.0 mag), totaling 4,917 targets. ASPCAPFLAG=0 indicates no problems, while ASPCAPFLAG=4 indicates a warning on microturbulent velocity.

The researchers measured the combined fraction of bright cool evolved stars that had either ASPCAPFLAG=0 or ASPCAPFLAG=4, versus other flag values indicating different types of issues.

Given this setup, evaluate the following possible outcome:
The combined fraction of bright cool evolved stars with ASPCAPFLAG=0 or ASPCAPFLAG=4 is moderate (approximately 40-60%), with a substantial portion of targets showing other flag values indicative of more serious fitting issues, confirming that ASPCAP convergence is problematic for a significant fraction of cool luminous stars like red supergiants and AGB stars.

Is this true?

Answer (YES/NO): YES